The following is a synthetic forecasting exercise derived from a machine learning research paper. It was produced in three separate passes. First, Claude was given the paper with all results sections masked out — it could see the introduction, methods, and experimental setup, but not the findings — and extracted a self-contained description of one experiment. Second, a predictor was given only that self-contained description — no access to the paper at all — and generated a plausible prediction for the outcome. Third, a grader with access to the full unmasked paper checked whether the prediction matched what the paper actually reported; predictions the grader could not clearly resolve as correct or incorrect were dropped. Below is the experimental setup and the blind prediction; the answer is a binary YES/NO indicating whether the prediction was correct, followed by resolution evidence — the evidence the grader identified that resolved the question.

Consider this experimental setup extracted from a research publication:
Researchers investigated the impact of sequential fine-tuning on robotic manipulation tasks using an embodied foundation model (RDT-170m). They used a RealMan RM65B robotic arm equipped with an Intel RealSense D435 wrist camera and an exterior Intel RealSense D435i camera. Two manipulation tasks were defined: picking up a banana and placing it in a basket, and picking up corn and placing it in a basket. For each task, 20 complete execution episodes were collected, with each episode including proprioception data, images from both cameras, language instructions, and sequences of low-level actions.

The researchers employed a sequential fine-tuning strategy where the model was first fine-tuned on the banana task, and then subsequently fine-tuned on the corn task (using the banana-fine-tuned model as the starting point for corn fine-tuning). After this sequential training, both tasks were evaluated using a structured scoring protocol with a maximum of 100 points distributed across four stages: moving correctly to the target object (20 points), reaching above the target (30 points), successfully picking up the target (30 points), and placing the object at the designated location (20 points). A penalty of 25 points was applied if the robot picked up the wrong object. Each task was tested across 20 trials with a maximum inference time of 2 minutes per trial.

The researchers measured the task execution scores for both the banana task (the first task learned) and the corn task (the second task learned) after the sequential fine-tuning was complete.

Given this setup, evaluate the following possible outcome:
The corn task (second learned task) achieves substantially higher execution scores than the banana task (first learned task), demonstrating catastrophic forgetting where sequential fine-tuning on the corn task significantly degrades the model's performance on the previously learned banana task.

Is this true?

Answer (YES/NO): YES